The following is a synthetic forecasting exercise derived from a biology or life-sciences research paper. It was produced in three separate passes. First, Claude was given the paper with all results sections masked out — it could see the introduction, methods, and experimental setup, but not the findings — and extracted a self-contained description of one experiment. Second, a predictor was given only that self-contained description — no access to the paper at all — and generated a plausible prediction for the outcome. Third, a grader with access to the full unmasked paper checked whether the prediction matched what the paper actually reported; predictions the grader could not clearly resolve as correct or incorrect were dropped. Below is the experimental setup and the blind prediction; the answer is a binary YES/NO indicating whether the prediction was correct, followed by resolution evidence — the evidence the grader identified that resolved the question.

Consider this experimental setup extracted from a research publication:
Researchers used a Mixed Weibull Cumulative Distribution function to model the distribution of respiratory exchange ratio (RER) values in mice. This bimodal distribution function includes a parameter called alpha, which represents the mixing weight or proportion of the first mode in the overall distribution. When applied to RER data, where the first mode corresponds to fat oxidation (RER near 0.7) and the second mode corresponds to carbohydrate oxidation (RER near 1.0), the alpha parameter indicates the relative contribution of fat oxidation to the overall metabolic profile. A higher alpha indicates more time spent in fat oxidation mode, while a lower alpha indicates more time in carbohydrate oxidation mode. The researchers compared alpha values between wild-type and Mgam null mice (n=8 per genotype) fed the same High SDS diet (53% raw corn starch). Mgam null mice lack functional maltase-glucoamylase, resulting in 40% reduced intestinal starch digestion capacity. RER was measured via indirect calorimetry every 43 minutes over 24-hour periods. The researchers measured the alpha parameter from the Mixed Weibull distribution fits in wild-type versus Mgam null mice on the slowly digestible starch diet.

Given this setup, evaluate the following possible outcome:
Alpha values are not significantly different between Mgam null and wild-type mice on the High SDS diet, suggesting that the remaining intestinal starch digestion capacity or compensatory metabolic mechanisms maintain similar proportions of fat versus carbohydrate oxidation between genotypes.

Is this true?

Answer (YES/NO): NO